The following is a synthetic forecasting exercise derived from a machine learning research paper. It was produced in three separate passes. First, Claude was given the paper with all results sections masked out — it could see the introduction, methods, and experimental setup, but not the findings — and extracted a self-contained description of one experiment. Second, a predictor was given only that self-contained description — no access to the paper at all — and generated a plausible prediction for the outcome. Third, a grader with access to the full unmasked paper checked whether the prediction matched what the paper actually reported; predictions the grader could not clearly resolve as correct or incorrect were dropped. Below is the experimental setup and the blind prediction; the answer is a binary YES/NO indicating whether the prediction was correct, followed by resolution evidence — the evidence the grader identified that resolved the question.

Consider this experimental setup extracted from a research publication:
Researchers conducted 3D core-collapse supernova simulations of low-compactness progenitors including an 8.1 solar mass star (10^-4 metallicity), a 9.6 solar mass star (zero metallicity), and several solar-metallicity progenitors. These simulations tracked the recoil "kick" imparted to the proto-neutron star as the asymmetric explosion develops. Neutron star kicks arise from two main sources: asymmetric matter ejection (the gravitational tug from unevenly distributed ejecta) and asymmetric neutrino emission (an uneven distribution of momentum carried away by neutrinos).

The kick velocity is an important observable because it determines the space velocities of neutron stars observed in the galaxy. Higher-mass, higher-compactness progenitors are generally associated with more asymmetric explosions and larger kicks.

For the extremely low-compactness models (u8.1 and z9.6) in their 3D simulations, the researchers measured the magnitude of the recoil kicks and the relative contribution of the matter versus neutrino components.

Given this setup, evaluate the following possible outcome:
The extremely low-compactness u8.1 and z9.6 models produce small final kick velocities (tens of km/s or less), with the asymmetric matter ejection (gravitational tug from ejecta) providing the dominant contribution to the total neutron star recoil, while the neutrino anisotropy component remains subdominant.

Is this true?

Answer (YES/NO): NO